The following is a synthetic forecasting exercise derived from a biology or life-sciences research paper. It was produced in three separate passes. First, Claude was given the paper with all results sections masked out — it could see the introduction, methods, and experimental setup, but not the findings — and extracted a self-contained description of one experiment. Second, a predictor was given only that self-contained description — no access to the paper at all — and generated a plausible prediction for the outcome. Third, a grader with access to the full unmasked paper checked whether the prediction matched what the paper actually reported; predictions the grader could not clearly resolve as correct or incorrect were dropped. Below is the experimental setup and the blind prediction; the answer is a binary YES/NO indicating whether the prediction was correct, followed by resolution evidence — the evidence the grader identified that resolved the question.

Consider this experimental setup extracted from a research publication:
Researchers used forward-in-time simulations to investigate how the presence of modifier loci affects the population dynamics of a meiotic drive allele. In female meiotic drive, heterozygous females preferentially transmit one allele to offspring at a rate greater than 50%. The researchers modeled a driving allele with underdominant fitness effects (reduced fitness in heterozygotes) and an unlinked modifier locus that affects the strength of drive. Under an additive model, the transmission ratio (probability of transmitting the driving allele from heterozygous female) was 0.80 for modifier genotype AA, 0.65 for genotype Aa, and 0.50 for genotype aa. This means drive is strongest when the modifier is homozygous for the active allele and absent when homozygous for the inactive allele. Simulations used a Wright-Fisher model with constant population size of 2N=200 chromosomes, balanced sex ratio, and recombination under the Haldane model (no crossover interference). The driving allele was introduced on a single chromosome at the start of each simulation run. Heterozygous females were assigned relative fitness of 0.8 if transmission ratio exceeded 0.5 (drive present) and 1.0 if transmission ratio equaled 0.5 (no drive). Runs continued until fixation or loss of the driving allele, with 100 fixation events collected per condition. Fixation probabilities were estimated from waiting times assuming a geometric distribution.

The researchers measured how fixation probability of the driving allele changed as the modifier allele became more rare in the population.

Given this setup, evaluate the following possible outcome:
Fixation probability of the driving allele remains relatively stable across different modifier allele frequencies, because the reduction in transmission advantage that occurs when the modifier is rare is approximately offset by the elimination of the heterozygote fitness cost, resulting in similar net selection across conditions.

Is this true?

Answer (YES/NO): NO